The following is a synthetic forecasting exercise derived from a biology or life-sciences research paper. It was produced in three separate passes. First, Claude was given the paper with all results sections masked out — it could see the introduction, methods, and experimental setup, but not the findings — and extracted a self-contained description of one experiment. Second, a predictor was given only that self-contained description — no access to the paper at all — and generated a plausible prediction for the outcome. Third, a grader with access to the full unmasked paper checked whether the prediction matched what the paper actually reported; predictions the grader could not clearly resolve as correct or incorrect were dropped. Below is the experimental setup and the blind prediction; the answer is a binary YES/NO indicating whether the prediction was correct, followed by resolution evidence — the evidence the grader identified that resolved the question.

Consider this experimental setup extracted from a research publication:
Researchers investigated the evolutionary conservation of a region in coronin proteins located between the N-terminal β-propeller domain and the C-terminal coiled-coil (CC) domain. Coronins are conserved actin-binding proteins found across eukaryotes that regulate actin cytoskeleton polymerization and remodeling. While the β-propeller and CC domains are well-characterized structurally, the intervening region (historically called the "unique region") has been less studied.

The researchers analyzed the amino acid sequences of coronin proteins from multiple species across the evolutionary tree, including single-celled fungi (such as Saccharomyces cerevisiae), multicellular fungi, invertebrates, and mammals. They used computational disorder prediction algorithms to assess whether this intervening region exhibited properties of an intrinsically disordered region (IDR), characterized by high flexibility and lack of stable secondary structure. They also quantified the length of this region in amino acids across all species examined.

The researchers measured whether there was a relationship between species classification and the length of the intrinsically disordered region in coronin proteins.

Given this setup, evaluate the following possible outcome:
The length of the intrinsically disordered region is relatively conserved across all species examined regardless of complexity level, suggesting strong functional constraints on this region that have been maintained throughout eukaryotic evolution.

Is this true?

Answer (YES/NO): NO